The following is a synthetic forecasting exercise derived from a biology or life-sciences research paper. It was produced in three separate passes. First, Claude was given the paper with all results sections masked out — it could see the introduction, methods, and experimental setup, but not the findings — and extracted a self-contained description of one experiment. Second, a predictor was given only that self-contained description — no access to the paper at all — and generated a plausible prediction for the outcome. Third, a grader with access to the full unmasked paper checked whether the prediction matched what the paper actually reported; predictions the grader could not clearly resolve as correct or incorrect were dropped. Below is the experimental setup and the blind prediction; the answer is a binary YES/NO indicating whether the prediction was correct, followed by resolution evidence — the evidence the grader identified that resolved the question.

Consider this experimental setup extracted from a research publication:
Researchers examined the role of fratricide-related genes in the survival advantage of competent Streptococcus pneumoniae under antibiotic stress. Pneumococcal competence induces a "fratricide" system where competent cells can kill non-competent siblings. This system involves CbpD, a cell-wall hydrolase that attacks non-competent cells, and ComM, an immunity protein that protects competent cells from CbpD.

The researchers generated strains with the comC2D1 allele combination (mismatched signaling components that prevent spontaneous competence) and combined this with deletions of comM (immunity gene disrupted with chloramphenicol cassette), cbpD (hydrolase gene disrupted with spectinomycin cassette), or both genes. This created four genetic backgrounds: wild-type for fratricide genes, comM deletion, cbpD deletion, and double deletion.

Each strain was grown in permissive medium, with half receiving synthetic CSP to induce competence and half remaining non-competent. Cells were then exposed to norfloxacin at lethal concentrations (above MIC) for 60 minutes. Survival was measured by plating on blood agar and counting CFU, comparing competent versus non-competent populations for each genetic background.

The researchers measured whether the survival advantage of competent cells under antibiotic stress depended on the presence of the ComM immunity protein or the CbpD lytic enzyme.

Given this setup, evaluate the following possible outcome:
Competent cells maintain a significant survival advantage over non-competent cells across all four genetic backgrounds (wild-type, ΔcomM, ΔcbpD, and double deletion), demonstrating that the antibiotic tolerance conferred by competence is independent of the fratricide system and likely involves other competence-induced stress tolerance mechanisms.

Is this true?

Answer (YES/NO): NO